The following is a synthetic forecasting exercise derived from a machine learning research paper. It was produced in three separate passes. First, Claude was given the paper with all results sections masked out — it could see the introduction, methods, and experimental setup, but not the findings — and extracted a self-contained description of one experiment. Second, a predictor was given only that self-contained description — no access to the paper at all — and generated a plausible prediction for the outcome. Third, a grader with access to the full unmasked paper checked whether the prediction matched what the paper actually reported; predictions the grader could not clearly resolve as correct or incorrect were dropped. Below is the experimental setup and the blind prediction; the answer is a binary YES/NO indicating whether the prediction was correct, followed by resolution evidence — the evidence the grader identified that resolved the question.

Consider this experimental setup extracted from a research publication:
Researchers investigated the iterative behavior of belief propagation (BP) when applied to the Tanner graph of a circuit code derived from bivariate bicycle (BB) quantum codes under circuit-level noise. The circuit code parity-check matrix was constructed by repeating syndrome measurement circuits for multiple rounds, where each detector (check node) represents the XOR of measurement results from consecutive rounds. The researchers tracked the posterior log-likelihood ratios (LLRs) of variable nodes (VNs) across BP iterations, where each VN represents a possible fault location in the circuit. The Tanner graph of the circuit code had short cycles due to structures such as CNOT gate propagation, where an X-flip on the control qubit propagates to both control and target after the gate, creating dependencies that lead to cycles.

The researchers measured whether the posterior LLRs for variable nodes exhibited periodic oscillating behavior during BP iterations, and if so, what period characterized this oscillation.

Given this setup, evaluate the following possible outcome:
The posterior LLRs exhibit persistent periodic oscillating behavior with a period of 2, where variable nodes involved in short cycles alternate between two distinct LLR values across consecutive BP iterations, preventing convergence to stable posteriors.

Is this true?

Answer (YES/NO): NO